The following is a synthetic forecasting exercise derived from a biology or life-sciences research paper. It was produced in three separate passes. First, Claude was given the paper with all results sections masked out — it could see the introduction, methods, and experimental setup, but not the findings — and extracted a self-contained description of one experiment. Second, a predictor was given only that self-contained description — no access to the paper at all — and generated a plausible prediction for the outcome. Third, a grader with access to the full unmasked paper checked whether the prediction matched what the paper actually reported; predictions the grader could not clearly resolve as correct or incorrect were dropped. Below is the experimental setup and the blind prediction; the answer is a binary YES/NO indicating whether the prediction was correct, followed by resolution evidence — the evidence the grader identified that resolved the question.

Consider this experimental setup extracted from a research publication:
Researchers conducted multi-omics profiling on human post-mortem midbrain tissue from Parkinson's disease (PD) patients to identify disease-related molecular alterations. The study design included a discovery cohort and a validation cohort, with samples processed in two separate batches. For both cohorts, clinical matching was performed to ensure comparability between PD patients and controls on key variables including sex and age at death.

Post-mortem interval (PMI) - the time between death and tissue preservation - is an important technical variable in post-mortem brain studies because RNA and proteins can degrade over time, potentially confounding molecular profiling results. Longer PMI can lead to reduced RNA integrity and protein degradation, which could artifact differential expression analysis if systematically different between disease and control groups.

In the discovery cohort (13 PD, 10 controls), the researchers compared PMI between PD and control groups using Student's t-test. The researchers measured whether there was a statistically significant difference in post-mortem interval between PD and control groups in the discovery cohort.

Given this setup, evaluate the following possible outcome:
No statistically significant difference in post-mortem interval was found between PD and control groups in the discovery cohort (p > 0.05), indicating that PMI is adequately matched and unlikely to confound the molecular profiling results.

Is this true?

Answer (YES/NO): NO